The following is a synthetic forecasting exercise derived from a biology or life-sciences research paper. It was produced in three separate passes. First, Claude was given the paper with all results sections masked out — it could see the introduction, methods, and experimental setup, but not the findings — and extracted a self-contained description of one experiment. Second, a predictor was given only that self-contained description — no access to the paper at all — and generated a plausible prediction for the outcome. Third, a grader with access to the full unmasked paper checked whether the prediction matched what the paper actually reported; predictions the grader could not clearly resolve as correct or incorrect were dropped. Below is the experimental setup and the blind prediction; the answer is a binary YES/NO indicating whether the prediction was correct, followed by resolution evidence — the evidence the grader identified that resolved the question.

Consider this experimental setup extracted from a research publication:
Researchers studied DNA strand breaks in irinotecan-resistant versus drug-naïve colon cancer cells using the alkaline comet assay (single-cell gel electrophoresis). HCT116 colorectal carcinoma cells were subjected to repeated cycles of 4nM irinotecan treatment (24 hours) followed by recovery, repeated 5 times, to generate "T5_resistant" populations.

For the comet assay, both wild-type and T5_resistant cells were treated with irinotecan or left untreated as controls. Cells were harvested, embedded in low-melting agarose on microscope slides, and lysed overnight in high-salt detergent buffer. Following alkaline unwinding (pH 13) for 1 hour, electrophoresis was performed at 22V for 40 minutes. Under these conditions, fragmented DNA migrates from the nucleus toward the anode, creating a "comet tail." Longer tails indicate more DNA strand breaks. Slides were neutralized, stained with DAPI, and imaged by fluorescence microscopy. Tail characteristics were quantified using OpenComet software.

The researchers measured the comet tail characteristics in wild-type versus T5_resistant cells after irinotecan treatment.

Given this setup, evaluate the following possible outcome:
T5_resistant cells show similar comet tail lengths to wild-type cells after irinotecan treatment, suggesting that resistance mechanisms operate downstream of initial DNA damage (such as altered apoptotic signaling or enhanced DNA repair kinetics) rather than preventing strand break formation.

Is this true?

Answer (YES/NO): NO